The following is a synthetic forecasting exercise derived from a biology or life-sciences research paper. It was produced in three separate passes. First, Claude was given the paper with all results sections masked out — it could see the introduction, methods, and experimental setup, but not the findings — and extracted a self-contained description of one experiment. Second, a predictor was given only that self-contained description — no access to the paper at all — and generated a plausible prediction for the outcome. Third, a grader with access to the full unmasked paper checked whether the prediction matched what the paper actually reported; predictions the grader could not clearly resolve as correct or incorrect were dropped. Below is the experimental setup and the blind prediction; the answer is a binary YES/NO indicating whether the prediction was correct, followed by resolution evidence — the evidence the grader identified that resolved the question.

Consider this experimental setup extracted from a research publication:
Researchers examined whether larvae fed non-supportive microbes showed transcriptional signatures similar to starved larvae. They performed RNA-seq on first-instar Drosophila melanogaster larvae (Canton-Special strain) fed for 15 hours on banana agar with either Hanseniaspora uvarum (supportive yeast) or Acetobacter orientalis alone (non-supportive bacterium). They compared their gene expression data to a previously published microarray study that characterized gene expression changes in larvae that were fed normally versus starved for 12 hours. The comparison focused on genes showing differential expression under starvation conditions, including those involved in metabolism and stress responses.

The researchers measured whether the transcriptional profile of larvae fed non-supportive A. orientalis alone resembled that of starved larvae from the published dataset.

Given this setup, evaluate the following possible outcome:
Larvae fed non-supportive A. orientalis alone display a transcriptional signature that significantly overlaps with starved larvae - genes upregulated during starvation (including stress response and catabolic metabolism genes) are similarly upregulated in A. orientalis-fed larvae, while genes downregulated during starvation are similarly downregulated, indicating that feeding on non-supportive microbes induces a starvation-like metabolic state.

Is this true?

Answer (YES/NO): NO